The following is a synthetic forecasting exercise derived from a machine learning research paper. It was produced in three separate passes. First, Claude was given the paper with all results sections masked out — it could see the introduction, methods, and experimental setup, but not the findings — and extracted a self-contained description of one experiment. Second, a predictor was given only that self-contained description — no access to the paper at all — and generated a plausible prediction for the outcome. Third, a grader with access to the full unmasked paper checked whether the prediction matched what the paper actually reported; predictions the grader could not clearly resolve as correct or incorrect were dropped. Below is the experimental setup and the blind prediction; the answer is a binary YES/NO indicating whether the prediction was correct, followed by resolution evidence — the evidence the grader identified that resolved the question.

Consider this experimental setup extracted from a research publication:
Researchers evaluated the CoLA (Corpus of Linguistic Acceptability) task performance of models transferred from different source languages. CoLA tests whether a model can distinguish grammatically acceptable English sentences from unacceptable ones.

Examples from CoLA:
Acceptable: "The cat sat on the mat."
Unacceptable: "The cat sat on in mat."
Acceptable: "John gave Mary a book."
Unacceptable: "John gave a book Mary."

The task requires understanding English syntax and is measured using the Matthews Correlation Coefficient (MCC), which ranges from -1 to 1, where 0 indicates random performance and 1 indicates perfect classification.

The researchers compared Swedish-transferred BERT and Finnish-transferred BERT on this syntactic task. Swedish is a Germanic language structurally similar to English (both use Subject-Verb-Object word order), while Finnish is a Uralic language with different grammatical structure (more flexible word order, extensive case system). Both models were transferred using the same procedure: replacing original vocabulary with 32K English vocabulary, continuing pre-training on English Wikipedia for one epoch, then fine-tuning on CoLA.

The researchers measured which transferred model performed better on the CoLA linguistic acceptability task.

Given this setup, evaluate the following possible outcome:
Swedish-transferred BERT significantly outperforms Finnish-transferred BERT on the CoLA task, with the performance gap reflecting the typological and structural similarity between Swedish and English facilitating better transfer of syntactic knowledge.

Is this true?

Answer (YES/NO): NO